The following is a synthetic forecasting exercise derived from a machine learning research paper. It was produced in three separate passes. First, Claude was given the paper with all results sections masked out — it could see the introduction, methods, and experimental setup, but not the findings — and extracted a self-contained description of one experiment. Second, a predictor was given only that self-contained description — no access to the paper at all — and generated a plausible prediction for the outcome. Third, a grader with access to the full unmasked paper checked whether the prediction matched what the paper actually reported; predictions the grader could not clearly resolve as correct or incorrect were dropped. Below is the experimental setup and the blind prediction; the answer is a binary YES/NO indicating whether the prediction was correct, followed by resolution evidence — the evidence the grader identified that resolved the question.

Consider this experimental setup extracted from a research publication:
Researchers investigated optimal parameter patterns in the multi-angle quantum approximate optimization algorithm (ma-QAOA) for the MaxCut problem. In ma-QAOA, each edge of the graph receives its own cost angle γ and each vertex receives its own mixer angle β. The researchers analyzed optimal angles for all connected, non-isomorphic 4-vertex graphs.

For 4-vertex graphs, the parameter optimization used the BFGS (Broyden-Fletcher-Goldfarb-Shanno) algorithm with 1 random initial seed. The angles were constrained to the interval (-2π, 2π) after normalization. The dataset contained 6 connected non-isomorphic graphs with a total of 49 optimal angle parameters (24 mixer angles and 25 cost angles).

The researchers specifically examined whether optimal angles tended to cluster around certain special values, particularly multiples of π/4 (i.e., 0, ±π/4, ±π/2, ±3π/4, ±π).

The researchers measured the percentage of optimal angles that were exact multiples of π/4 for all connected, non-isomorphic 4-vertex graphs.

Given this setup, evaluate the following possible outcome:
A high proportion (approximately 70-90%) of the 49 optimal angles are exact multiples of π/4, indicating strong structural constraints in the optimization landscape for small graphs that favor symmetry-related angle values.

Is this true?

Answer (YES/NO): NO